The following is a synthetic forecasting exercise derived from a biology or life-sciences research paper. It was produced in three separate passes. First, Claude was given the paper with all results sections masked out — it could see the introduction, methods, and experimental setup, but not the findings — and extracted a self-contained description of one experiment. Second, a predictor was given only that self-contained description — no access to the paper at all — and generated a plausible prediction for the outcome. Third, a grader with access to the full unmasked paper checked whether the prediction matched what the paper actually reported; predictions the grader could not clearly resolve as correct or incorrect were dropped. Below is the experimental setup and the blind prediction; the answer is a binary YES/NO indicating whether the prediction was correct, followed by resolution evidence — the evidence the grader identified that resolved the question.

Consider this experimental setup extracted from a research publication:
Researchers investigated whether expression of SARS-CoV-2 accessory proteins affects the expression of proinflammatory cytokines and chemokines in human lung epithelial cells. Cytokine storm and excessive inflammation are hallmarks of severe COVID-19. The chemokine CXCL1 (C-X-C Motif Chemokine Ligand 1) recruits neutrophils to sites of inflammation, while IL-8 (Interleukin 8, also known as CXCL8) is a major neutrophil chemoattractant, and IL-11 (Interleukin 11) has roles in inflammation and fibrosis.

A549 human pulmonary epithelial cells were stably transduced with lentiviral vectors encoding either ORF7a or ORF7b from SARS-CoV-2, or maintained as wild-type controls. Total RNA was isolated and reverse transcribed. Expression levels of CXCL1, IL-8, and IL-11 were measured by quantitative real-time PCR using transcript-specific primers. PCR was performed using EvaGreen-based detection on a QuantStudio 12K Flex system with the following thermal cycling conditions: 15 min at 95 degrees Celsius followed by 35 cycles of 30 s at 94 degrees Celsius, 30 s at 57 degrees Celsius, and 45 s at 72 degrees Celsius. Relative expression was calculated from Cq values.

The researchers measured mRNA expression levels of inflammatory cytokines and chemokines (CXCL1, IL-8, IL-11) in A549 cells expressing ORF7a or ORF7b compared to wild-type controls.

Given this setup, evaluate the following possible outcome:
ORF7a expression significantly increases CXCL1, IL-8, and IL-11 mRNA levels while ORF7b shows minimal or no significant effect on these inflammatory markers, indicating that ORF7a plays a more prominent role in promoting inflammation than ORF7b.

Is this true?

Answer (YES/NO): NO